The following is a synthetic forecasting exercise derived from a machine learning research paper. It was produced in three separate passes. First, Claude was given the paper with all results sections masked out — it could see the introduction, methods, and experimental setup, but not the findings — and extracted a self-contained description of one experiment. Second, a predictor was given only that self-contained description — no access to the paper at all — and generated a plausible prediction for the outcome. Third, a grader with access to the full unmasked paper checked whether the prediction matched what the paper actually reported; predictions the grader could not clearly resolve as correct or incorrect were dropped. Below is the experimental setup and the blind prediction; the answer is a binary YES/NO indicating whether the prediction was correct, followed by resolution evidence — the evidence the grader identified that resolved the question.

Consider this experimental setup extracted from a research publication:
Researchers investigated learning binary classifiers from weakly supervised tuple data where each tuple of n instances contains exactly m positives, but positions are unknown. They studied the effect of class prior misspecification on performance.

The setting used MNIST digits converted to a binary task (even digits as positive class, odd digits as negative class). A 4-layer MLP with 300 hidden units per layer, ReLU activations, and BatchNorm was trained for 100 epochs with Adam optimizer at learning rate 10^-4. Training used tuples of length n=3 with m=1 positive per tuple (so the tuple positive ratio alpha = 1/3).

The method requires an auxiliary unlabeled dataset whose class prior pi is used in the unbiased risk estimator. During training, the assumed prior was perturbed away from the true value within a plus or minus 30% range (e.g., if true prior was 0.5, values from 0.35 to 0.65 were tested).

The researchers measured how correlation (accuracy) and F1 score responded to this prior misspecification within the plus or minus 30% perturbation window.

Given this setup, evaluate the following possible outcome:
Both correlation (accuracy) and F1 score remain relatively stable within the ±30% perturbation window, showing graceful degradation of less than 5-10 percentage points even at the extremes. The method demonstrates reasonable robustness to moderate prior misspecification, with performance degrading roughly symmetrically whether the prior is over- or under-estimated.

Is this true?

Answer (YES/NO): YES